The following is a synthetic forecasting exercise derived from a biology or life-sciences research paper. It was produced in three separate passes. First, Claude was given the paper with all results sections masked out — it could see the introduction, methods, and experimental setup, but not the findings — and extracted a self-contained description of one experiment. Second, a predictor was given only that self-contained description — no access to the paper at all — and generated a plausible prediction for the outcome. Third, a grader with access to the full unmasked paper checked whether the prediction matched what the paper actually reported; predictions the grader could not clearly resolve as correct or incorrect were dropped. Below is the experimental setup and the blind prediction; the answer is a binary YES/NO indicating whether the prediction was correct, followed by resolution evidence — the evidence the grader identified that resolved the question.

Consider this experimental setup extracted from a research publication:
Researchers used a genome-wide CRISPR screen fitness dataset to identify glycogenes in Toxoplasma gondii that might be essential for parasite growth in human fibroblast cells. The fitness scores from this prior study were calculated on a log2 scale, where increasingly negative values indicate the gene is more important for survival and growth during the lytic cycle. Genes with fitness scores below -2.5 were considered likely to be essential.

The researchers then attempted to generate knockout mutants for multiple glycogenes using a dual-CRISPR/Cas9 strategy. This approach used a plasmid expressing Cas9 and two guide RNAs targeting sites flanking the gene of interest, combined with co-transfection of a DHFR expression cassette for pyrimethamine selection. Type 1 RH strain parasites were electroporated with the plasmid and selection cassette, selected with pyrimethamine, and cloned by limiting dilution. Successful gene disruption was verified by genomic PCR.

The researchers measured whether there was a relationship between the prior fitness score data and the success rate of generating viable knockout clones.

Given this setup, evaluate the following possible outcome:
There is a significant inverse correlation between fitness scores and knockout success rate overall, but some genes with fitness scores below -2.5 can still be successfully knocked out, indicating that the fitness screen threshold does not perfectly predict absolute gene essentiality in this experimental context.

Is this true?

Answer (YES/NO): NO